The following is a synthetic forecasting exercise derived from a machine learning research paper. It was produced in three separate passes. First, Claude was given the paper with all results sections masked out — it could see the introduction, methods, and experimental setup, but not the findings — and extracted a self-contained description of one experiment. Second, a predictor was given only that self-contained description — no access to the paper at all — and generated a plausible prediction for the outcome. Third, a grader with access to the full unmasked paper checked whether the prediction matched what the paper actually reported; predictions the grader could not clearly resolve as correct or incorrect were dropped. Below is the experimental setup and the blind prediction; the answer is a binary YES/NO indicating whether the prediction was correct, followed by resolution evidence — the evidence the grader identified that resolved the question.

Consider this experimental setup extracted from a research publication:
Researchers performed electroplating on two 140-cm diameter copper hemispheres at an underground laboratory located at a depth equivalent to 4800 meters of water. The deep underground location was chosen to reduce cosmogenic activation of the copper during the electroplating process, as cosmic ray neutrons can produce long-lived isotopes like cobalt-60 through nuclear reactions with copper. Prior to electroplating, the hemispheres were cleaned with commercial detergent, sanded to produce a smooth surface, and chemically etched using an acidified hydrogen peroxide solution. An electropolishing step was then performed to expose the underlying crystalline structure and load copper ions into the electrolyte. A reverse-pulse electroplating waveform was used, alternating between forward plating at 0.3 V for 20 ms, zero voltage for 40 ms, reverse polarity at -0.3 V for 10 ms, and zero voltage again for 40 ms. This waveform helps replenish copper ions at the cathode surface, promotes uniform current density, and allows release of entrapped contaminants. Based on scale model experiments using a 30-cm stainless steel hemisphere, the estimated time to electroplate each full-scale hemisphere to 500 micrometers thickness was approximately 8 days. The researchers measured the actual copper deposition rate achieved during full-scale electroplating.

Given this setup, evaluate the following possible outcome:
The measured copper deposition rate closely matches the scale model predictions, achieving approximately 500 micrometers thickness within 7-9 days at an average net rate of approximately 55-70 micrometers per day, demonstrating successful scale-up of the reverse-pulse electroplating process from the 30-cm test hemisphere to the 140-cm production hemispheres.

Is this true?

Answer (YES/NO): NO